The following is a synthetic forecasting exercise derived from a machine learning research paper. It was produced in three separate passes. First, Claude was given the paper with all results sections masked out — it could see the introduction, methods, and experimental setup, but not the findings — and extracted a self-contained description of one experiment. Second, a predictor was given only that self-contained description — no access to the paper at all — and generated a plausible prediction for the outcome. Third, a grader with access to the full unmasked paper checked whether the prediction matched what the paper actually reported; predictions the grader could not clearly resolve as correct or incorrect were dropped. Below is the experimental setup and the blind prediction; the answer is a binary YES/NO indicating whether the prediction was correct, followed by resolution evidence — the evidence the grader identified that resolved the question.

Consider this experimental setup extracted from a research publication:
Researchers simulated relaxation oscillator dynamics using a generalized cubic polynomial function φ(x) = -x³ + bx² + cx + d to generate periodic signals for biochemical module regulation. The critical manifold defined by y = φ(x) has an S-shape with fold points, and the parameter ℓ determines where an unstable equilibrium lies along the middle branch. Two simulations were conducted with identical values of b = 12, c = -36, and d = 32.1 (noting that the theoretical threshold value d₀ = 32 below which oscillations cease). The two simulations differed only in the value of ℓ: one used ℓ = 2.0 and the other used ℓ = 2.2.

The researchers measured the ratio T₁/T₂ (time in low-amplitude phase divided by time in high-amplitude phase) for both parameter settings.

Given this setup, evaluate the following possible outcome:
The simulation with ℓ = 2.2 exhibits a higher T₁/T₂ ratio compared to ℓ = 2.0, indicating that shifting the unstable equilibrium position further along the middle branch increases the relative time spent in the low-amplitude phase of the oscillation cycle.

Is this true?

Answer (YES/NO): NO